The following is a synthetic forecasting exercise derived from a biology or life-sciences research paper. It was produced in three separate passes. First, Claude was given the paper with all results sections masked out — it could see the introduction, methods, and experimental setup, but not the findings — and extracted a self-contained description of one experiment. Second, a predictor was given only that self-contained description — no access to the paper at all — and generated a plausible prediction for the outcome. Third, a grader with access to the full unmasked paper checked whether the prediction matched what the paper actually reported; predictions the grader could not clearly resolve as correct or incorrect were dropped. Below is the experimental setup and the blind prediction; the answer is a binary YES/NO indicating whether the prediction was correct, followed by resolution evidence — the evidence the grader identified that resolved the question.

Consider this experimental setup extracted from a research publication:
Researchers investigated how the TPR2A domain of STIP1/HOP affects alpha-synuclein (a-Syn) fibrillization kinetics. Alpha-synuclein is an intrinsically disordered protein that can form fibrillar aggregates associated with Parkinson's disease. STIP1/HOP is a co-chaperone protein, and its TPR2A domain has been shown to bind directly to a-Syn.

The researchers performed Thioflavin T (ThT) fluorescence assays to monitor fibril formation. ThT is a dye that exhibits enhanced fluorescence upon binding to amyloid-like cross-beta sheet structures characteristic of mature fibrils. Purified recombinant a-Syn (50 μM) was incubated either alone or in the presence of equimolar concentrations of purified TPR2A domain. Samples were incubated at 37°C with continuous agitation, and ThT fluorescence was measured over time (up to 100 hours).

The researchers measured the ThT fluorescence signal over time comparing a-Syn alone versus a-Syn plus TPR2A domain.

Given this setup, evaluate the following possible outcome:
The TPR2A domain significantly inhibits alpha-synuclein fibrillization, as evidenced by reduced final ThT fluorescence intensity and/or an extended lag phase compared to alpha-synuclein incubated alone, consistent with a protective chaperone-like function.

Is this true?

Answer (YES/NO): NO